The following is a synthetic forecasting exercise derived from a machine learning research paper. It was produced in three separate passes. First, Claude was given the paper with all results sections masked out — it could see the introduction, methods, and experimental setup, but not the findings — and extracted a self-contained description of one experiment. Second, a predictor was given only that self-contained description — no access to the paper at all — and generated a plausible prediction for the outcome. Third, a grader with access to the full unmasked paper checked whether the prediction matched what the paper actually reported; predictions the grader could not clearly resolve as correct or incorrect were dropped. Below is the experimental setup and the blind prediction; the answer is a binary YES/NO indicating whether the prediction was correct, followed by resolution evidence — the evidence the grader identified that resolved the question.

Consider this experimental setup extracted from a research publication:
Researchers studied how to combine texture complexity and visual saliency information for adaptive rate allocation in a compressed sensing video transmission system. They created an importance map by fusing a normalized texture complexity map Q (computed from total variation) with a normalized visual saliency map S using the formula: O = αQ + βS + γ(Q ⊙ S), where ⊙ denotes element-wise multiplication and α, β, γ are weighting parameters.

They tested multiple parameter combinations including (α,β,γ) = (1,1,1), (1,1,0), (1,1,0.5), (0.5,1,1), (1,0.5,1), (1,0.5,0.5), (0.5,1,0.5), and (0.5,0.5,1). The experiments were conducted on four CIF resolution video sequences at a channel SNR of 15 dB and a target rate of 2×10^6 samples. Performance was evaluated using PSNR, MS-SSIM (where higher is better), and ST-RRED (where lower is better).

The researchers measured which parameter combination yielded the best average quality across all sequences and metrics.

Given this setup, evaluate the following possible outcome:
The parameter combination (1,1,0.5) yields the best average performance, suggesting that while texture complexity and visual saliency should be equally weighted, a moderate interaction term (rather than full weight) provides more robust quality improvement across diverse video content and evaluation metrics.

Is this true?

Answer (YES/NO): NO